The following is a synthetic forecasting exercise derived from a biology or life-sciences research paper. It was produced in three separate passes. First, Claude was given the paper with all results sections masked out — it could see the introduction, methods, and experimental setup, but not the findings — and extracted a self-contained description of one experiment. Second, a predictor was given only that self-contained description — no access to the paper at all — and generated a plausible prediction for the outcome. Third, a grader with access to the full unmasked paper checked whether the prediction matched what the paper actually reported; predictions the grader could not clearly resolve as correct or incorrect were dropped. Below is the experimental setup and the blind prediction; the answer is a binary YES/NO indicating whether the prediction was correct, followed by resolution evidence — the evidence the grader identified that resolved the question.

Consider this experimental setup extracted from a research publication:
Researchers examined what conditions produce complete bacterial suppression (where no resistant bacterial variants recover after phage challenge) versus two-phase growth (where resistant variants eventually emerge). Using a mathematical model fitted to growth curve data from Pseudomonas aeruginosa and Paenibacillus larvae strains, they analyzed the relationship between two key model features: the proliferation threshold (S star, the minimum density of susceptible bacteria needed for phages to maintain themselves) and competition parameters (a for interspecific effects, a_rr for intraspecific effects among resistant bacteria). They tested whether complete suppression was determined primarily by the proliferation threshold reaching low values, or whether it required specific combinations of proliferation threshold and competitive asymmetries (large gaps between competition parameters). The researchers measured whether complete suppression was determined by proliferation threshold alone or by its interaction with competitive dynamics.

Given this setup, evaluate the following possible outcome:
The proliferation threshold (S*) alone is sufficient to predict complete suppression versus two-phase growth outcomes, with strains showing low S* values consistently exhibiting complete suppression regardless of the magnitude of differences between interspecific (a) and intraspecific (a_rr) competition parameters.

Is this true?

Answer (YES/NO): NO